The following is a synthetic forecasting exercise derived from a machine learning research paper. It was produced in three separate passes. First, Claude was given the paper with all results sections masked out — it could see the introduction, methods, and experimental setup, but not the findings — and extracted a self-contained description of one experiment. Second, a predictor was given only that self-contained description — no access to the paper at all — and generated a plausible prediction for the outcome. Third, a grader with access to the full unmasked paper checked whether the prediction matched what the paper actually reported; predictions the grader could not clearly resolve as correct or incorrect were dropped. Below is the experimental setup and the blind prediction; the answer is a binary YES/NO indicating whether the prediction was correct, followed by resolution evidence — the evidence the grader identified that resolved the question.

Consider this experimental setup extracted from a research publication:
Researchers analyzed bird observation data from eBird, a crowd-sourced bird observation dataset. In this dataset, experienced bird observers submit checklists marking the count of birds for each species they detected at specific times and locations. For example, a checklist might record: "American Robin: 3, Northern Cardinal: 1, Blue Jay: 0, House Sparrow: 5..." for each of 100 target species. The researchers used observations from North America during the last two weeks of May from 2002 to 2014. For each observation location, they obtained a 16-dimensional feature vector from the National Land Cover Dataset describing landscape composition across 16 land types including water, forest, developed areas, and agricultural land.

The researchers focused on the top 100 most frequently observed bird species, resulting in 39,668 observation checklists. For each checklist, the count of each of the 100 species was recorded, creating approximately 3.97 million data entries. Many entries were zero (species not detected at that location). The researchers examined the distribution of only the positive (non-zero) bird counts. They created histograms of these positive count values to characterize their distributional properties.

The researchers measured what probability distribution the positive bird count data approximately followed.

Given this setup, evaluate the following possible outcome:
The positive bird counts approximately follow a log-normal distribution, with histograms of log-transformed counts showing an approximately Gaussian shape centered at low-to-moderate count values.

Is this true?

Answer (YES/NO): NO